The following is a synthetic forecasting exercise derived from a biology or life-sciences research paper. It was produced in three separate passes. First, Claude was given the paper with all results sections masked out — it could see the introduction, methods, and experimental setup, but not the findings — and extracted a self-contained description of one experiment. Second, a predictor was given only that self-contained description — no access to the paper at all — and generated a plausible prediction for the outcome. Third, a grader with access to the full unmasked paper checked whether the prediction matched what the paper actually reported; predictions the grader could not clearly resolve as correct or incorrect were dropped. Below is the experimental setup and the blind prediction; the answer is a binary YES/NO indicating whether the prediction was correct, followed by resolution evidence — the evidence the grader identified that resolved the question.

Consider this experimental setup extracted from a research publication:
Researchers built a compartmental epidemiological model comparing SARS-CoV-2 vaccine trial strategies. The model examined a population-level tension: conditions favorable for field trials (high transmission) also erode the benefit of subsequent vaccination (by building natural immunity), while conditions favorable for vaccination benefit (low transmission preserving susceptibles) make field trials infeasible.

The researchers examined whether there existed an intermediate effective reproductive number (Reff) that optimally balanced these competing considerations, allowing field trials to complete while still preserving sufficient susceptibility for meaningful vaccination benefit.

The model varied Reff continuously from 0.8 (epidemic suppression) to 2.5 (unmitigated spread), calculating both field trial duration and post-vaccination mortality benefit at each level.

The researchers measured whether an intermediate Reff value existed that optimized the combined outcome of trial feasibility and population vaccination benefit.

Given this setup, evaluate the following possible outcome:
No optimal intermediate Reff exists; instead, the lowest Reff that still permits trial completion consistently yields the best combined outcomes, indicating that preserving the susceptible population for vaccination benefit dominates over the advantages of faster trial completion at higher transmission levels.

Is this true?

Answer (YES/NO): YES